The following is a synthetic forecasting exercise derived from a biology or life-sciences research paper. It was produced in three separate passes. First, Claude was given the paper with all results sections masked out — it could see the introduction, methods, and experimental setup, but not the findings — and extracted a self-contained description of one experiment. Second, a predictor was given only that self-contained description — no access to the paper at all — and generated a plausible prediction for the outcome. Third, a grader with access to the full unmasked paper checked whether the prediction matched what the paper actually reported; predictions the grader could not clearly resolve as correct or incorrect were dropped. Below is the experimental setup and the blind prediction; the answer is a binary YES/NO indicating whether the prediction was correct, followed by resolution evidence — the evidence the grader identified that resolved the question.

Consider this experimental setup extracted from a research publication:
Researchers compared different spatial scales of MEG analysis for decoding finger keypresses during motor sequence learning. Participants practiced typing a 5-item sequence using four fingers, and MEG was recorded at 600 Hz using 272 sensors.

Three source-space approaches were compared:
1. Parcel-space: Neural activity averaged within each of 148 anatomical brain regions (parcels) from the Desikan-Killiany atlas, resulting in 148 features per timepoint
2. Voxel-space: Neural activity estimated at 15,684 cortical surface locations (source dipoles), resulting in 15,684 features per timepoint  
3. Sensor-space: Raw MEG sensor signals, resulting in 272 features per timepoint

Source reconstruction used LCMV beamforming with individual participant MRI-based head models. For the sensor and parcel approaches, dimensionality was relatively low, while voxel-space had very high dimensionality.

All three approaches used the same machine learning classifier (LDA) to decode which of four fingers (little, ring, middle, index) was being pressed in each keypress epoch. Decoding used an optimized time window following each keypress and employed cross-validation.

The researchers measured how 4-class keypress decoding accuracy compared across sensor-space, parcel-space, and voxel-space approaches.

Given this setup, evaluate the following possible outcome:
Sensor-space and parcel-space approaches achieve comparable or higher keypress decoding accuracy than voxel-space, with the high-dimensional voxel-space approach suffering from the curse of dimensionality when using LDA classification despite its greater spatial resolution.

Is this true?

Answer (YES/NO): NO